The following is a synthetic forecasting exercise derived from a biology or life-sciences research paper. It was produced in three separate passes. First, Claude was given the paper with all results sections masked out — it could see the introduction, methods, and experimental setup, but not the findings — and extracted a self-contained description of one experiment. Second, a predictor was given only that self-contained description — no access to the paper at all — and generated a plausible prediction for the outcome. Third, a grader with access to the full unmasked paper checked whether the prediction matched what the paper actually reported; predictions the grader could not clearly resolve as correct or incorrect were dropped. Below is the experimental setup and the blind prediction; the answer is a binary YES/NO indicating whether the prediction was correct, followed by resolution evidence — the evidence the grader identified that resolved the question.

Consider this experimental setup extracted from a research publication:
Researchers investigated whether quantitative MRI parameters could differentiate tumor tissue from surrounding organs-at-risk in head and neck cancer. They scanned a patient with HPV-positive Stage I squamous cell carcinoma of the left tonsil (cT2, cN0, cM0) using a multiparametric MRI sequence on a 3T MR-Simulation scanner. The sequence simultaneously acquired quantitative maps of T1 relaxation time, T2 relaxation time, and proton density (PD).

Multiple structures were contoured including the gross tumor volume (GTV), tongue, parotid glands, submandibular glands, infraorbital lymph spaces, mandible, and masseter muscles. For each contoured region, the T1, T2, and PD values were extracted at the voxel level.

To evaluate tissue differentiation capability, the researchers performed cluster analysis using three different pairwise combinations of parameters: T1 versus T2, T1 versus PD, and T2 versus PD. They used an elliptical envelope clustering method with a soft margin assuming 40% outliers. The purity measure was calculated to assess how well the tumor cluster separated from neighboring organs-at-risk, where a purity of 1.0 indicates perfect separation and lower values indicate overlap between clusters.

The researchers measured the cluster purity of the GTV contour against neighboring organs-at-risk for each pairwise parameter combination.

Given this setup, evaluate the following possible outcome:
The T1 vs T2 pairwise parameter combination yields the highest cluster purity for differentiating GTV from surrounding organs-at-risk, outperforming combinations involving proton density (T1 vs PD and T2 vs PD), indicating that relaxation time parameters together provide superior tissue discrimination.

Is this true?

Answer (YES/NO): NO